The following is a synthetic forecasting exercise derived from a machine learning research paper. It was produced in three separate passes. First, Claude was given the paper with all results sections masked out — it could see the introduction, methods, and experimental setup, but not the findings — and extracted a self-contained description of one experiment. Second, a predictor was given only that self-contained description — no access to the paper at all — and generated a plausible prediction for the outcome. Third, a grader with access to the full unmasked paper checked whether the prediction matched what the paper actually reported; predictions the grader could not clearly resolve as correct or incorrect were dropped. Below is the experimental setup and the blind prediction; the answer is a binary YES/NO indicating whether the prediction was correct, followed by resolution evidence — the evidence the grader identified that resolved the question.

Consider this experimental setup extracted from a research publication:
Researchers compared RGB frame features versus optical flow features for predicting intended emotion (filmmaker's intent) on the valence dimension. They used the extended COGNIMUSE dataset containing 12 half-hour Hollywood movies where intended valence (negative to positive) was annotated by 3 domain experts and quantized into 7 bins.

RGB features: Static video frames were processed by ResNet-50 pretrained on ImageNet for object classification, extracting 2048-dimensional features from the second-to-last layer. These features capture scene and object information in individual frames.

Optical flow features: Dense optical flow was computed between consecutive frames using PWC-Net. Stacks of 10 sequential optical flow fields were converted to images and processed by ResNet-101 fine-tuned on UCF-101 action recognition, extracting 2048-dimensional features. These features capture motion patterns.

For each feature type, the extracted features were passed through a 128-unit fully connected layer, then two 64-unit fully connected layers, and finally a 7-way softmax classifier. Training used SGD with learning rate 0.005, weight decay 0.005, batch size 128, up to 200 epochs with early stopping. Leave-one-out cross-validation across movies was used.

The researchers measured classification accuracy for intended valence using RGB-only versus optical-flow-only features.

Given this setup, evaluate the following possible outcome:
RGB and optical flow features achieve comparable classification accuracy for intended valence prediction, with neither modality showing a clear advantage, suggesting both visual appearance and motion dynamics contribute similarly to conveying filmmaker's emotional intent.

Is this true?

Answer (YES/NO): NO